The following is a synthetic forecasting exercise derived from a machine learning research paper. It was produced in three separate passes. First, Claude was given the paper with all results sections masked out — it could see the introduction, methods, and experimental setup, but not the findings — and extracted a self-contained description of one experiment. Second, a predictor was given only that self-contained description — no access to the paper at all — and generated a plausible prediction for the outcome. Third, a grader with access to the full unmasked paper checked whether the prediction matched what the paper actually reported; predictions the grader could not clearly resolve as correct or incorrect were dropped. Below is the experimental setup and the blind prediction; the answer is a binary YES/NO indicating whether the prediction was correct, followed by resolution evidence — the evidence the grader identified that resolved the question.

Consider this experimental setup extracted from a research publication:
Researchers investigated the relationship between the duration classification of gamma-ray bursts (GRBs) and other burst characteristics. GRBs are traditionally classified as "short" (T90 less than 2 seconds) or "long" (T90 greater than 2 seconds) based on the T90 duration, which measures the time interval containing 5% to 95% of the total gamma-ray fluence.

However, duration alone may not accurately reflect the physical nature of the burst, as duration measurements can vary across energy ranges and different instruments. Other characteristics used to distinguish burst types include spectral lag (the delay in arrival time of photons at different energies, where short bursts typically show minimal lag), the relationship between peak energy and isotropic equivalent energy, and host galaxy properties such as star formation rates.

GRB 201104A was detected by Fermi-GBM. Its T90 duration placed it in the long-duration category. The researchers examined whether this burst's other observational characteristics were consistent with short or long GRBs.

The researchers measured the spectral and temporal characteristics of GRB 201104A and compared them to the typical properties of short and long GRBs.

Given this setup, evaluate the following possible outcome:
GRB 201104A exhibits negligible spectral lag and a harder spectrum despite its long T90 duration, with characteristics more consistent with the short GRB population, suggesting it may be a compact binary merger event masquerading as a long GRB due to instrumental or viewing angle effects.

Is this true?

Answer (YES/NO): NO